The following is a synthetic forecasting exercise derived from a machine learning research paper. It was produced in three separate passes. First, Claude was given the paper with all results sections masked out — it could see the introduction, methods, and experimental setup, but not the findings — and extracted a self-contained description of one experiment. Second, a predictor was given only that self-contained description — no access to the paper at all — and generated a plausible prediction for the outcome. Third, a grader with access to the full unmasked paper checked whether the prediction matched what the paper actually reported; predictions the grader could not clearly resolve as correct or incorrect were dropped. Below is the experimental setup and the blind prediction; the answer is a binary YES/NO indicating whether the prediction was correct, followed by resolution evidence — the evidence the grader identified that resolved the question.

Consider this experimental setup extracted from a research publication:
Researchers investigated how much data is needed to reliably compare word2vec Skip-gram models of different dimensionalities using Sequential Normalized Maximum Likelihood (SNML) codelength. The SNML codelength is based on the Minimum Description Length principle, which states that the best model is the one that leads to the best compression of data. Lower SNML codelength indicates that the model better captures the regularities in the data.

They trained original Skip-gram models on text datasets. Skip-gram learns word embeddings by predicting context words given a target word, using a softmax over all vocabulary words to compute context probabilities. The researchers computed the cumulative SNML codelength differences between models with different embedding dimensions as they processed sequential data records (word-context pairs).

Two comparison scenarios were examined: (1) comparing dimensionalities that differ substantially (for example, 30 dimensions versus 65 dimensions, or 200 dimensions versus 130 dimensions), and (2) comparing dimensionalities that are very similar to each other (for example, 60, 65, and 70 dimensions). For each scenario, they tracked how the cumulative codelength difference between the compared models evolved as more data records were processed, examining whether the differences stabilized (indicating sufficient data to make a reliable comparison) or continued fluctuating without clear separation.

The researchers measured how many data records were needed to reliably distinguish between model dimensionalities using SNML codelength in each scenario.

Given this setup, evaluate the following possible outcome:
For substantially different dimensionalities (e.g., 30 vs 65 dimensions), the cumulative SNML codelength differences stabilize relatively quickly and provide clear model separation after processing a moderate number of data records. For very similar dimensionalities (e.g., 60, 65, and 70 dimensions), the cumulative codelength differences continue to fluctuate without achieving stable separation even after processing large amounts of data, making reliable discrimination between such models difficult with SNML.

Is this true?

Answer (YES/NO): YES